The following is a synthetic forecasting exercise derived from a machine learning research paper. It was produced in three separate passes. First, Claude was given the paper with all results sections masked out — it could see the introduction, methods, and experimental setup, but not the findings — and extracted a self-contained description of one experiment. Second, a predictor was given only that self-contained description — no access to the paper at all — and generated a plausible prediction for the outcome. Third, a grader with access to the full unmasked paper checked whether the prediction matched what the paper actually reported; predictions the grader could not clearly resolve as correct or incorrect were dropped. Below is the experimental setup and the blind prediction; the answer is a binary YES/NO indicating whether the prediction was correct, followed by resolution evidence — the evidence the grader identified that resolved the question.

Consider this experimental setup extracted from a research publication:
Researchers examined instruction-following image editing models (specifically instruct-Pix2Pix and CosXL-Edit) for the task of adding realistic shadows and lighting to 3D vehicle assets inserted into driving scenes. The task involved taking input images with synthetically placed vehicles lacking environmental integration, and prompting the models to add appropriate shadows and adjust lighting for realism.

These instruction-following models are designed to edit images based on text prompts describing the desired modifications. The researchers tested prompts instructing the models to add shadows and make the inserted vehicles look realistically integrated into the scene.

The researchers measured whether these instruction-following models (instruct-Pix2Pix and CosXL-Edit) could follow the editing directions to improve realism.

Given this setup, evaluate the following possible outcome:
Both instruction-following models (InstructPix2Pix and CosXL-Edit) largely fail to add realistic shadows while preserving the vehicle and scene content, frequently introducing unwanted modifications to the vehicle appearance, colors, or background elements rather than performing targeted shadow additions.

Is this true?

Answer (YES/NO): NO